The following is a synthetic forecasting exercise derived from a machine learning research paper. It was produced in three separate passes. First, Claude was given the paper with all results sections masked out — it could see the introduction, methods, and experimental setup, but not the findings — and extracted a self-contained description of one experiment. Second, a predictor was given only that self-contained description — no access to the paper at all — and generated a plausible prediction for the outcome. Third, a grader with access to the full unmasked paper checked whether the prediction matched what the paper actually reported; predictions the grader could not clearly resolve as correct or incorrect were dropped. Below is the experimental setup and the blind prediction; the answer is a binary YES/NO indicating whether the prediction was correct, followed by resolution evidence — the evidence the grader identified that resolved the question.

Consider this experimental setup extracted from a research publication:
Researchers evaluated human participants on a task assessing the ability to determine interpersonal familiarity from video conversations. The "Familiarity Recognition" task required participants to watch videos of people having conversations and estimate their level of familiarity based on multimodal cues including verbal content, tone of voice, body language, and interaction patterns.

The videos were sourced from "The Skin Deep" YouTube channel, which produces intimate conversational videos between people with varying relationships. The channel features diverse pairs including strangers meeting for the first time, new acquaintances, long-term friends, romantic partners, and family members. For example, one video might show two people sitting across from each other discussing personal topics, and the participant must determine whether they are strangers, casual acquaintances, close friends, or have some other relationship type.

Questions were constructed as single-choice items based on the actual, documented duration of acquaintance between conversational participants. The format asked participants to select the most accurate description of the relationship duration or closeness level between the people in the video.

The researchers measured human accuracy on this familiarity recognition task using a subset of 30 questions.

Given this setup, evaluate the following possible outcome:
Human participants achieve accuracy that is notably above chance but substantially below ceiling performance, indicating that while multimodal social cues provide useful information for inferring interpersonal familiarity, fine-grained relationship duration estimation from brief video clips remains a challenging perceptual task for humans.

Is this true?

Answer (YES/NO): NO